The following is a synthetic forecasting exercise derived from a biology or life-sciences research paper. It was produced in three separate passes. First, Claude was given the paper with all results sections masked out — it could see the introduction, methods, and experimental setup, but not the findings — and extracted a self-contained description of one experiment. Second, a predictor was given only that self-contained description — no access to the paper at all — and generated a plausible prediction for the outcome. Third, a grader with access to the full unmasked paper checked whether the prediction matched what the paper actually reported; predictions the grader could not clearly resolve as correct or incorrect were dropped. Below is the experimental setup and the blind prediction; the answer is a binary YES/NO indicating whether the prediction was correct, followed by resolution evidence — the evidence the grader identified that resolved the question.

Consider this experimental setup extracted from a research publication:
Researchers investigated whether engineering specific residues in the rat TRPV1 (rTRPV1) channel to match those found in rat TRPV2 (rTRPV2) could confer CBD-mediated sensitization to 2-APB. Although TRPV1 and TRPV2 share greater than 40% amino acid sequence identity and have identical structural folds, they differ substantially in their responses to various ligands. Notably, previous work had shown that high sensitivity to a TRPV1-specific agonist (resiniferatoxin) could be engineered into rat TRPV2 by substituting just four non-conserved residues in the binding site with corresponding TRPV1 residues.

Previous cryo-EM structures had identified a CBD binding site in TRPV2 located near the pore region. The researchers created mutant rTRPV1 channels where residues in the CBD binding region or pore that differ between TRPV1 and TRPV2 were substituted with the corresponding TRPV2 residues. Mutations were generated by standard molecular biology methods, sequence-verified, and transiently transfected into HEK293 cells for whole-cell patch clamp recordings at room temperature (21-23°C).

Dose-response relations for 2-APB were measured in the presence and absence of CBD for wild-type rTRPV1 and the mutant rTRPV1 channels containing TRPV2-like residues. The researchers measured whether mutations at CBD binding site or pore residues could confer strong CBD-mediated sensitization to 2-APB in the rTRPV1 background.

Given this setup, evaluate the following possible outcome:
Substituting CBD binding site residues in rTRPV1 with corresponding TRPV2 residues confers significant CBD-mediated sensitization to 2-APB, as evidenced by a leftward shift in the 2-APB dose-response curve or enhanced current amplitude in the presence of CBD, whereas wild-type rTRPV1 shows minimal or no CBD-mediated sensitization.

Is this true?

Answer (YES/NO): NO